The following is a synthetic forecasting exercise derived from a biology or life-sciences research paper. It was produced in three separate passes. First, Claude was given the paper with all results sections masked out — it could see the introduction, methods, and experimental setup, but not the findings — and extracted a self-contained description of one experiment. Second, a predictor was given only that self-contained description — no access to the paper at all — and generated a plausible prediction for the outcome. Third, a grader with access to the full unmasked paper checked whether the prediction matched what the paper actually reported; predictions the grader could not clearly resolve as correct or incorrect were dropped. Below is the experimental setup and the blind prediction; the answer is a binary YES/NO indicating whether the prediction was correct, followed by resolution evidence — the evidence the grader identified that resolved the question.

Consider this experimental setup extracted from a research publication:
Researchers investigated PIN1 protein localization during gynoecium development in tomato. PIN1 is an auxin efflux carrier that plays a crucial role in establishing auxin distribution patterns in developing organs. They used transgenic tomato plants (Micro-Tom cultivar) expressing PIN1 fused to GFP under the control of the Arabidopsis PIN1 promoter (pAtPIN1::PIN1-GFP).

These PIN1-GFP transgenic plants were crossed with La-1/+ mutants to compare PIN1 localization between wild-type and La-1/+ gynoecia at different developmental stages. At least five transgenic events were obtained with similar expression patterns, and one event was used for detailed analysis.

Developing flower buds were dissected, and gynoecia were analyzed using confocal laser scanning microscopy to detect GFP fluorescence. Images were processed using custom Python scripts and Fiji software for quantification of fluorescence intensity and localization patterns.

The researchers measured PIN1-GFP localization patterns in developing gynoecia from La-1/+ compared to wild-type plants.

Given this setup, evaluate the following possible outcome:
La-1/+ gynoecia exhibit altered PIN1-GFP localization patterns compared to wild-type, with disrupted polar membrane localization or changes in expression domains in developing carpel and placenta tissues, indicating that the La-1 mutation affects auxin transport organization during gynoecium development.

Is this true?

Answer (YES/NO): NO